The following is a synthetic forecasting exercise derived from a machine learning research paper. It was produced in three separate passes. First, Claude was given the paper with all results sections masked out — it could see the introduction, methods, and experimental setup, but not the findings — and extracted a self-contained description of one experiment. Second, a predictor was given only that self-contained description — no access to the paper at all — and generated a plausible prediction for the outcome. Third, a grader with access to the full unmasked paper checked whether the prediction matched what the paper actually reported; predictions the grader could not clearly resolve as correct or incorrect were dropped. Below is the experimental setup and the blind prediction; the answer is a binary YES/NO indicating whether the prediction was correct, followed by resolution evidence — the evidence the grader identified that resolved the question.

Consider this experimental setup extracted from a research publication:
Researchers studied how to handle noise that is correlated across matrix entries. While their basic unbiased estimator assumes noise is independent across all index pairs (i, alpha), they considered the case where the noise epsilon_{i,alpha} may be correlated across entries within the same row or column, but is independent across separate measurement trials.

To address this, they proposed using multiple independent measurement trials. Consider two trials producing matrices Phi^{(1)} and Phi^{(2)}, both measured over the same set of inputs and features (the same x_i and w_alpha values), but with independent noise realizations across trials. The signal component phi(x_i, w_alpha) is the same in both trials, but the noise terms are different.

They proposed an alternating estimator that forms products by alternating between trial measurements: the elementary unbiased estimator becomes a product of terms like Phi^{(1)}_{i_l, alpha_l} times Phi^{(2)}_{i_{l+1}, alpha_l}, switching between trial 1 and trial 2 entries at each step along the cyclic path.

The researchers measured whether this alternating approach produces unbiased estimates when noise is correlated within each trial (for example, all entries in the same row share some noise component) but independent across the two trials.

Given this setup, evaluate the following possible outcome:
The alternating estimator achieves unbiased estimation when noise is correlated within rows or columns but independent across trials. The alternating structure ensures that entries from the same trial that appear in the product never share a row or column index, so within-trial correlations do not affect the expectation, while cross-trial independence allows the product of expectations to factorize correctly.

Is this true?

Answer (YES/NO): YES